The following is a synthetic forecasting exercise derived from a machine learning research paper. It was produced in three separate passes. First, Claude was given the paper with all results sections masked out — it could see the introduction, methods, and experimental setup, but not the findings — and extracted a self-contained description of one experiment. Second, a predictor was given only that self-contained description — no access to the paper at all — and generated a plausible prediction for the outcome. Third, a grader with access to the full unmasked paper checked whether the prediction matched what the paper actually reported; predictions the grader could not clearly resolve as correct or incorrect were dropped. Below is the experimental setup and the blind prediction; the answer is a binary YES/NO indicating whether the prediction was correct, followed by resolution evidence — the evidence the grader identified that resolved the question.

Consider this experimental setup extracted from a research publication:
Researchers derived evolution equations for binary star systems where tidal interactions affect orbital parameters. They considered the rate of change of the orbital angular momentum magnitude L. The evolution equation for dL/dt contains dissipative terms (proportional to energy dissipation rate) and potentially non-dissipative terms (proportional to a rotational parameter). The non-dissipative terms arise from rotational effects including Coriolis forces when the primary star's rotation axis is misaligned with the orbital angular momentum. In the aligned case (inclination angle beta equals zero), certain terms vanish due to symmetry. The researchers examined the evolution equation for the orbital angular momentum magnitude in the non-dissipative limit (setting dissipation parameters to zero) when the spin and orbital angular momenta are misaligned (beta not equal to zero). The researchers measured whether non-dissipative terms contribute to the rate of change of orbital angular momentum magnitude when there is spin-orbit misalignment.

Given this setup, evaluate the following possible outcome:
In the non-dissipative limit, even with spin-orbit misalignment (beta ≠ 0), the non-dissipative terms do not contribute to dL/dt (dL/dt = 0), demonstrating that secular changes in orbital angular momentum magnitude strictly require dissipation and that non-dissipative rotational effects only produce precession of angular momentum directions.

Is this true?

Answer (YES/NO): NO